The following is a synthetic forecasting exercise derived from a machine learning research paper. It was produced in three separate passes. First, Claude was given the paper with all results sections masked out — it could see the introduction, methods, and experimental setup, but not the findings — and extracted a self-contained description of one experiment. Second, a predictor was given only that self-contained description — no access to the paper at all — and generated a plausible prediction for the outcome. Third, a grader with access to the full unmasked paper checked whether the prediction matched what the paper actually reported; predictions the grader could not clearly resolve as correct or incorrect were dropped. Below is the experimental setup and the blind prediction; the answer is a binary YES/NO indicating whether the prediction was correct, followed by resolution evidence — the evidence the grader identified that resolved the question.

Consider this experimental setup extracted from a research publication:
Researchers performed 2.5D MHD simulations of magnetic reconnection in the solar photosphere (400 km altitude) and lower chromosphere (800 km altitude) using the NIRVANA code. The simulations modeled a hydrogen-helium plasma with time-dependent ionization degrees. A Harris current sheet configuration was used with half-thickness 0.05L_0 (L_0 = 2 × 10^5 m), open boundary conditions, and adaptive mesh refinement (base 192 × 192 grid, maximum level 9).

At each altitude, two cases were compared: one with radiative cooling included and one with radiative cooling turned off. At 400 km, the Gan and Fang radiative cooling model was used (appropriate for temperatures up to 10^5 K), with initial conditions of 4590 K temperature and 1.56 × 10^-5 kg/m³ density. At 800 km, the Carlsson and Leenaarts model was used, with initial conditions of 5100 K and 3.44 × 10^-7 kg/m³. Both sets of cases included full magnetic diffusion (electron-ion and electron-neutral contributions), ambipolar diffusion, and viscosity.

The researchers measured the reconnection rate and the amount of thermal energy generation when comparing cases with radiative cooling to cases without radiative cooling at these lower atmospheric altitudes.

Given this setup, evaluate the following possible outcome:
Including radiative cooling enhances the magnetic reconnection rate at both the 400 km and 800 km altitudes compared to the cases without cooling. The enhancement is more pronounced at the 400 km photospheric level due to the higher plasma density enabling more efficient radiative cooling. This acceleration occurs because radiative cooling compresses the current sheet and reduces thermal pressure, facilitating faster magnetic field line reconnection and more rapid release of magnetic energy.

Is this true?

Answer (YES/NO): YES